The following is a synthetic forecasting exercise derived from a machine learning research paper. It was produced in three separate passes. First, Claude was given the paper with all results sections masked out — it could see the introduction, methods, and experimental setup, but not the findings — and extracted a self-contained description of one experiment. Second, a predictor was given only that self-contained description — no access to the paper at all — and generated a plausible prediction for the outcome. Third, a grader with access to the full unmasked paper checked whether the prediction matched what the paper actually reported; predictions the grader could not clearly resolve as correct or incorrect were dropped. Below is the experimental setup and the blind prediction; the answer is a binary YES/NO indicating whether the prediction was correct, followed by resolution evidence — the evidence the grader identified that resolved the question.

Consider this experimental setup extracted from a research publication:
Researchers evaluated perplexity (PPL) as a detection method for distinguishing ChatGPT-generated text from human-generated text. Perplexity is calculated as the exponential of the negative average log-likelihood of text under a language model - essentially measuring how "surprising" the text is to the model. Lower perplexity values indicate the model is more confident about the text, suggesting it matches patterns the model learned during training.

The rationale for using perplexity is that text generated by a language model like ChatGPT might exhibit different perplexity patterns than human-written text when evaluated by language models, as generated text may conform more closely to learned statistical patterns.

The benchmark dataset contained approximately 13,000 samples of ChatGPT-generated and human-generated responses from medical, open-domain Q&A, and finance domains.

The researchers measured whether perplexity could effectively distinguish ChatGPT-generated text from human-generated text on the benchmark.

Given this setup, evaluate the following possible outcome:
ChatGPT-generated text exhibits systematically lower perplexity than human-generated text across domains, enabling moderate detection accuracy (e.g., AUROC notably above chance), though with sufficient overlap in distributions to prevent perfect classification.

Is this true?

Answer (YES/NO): NO